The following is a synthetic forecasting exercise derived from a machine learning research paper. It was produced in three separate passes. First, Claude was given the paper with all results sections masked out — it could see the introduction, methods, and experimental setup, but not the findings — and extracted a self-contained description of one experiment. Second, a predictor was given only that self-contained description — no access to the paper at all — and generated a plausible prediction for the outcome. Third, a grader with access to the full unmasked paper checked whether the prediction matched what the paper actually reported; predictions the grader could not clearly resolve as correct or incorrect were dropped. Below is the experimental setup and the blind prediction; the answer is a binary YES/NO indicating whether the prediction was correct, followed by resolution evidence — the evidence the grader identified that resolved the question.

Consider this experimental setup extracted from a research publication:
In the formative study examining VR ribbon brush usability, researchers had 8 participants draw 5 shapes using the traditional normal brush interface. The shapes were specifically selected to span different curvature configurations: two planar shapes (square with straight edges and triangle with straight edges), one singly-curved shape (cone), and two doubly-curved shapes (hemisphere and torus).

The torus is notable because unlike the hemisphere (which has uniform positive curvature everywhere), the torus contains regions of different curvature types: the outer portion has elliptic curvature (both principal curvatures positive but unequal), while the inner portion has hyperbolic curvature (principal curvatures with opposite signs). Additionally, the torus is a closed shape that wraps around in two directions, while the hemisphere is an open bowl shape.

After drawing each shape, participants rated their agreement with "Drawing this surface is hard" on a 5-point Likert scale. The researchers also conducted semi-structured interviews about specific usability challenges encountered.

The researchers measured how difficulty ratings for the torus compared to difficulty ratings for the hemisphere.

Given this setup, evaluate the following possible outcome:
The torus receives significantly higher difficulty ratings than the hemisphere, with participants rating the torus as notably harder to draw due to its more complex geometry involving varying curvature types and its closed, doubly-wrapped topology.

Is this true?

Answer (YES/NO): NO